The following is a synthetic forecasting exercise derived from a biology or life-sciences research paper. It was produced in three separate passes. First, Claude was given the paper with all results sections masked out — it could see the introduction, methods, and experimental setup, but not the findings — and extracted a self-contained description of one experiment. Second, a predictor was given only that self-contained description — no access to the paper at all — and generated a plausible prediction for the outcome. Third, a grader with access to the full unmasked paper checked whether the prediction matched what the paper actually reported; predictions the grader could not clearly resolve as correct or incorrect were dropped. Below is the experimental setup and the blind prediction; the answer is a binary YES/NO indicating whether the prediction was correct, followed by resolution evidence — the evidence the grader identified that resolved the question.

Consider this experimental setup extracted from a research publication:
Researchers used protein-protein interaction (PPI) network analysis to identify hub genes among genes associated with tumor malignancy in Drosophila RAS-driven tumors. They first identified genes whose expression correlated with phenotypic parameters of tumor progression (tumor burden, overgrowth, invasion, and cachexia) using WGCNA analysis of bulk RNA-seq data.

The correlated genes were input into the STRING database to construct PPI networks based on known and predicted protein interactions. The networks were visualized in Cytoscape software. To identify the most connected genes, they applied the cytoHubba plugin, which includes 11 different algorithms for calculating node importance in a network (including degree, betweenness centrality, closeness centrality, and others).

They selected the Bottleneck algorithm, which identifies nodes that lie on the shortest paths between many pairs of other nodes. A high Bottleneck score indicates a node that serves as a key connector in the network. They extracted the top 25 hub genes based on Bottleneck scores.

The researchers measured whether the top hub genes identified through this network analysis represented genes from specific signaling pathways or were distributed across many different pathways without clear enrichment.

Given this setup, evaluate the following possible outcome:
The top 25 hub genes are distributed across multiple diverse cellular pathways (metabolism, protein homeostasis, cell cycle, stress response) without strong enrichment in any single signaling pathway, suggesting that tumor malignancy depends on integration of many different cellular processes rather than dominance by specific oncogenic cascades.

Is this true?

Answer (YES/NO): NO